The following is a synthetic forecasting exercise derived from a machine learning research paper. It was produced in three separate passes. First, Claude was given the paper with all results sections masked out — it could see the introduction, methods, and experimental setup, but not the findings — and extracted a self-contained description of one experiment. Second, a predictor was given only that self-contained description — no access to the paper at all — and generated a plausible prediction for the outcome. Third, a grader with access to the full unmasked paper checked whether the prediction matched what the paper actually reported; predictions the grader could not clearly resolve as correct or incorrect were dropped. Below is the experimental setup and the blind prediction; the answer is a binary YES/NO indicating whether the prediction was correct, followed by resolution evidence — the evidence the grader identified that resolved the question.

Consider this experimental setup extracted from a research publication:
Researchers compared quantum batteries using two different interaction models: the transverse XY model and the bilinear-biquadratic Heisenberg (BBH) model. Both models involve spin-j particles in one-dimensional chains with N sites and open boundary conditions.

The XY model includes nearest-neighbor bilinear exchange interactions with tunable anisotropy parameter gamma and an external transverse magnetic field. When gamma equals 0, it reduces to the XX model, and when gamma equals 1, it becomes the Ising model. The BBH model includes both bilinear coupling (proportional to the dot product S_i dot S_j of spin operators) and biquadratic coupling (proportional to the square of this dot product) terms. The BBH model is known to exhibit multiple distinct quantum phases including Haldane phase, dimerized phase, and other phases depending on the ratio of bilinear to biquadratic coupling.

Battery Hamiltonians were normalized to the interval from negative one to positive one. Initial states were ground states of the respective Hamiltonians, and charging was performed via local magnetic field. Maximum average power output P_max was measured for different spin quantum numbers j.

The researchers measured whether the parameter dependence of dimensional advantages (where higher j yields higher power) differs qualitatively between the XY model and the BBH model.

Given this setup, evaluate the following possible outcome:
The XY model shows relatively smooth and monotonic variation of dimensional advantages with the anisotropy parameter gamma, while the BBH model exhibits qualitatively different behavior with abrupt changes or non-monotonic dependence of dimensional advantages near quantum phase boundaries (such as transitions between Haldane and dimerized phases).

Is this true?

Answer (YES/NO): NO